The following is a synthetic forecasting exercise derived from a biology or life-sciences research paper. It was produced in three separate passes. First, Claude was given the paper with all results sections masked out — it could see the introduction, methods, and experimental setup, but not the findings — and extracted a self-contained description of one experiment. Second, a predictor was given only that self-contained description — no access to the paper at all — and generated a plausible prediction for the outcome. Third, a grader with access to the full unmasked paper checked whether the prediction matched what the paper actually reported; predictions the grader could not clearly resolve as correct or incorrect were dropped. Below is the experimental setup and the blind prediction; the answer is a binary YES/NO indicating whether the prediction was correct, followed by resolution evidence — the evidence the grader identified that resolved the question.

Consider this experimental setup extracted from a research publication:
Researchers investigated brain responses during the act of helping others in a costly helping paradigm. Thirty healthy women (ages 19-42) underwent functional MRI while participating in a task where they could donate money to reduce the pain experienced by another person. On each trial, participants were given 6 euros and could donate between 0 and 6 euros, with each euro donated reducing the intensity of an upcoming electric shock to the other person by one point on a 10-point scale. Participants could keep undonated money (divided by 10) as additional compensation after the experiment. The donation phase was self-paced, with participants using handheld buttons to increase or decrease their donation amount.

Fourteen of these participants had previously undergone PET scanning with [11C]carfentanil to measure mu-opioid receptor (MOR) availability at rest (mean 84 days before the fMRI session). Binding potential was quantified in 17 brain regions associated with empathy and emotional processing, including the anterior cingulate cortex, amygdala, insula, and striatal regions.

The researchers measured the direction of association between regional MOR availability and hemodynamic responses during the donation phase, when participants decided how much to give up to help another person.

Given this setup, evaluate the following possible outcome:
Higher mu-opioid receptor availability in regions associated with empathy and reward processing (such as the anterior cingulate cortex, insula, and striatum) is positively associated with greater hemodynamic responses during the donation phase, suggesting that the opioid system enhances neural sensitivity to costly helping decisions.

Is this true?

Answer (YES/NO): NO